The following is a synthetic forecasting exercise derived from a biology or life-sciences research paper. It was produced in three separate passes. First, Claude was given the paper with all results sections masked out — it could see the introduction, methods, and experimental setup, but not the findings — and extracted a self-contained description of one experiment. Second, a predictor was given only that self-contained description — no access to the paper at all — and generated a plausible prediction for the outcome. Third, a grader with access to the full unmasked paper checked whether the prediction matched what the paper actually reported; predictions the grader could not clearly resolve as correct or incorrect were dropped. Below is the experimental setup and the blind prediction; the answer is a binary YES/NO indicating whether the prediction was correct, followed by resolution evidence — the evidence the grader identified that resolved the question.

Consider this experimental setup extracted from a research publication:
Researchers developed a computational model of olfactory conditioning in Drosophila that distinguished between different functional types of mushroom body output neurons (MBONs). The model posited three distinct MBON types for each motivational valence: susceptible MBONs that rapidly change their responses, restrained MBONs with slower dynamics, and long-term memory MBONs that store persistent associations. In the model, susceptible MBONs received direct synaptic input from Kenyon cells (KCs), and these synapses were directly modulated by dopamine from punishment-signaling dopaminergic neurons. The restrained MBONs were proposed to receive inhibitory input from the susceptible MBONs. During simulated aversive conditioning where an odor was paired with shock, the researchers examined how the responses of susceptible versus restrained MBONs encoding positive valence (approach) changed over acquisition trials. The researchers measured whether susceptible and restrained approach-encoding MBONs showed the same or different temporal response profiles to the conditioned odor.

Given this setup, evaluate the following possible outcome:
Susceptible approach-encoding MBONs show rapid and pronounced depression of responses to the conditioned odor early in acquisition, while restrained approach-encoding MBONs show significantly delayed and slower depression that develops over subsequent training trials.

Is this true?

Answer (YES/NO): NO